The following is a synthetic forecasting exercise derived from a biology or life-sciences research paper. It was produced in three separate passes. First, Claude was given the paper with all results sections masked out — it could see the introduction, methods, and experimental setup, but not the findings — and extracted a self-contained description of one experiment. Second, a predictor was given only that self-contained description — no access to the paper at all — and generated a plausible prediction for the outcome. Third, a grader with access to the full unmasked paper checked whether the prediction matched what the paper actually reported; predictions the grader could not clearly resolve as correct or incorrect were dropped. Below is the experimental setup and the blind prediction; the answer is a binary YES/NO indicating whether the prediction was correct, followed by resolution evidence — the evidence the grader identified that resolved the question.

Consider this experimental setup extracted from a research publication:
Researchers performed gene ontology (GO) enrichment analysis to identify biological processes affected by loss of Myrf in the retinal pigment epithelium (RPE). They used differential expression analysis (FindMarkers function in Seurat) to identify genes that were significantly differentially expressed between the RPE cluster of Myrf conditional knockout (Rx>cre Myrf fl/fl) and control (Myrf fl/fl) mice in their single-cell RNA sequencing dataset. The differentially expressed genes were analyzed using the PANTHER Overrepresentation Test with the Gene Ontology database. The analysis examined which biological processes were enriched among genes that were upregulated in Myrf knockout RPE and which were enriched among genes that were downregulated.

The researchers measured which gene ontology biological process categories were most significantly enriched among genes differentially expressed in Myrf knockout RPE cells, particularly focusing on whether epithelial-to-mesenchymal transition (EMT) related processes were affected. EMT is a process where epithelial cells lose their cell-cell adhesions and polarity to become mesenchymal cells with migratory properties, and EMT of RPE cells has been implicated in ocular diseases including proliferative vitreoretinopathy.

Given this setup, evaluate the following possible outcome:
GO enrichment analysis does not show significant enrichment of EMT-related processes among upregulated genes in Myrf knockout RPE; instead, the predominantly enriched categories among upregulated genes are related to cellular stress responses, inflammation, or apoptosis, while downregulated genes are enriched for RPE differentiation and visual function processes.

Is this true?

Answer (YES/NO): NO